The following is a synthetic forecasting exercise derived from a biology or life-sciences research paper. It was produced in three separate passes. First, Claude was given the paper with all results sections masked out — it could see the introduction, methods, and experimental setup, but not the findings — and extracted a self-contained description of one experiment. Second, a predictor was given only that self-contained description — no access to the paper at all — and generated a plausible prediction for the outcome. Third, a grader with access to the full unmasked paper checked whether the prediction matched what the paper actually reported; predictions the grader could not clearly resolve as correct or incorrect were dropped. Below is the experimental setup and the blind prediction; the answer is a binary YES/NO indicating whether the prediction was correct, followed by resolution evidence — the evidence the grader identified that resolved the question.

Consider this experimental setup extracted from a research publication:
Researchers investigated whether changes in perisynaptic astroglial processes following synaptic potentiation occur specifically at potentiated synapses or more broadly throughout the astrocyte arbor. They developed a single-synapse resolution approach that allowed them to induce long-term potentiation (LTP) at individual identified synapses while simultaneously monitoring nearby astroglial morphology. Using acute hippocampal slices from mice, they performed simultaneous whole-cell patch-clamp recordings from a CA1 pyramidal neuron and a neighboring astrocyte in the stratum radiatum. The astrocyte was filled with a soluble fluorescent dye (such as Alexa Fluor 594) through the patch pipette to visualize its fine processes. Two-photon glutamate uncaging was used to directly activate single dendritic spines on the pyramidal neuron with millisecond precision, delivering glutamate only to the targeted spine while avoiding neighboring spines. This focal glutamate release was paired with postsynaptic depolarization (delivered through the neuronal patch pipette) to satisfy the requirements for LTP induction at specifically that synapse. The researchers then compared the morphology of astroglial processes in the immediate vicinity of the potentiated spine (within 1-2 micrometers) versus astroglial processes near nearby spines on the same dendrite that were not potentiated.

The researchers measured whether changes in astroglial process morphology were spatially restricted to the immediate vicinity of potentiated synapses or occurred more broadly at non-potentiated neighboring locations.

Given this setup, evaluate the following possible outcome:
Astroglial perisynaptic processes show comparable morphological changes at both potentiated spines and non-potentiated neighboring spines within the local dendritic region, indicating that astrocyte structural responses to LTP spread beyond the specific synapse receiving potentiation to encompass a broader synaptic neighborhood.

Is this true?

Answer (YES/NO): NO